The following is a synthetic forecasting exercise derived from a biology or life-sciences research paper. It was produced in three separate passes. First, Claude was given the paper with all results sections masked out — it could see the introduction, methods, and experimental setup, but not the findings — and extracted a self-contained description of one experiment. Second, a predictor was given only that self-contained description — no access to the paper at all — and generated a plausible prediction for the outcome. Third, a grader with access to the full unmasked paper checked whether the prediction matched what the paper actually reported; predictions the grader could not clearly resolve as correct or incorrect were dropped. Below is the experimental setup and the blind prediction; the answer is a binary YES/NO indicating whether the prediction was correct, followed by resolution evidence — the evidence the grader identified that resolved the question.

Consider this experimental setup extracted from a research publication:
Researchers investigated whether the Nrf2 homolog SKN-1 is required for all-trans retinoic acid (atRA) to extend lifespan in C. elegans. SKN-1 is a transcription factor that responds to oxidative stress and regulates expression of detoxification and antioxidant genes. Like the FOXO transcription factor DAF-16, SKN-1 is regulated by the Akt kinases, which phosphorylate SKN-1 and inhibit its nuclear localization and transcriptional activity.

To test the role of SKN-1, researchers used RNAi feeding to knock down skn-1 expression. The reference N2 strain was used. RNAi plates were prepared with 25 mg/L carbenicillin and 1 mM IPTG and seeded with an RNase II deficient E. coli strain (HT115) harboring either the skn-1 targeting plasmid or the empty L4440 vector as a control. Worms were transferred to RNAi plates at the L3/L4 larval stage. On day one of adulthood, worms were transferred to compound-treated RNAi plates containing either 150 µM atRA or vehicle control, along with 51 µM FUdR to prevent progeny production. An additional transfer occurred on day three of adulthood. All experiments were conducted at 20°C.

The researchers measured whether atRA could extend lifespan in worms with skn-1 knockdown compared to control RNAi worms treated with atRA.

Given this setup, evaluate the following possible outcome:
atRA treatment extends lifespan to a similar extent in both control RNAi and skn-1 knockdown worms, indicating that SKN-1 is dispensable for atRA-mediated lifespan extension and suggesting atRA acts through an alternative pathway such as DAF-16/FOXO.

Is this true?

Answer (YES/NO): NO